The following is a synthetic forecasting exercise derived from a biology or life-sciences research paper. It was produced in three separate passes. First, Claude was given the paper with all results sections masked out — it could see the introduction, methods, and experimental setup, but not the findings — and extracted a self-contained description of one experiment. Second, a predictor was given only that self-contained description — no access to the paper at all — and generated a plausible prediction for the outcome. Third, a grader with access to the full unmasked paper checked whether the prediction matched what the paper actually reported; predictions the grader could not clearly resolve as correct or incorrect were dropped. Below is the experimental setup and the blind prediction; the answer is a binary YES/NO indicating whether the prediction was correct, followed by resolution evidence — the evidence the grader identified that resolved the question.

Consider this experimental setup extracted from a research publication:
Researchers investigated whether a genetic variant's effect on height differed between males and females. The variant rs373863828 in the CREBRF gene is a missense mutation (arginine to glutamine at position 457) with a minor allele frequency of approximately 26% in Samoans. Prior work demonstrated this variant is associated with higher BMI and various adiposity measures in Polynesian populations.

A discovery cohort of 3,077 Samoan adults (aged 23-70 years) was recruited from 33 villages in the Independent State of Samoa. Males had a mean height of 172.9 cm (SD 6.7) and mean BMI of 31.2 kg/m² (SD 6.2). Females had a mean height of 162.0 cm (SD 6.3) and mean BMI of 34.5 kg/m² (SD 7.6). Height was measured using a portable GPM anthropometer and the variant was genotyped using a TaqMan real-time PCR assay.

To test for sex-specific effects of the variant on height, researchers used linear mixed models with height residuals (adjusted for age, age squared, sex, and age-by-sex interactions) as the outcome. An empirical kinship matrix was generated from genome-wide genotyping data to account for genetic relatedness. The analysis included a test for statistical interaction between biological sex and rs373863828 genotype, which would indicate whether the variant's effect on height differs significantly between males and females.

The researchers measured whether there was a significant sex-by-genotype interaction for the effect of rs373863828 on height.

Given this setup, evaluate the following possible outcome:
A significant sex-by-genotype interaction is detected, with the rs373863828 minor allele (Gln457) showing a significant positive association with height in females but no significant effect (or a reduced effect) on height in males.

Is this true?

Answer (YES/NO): NO